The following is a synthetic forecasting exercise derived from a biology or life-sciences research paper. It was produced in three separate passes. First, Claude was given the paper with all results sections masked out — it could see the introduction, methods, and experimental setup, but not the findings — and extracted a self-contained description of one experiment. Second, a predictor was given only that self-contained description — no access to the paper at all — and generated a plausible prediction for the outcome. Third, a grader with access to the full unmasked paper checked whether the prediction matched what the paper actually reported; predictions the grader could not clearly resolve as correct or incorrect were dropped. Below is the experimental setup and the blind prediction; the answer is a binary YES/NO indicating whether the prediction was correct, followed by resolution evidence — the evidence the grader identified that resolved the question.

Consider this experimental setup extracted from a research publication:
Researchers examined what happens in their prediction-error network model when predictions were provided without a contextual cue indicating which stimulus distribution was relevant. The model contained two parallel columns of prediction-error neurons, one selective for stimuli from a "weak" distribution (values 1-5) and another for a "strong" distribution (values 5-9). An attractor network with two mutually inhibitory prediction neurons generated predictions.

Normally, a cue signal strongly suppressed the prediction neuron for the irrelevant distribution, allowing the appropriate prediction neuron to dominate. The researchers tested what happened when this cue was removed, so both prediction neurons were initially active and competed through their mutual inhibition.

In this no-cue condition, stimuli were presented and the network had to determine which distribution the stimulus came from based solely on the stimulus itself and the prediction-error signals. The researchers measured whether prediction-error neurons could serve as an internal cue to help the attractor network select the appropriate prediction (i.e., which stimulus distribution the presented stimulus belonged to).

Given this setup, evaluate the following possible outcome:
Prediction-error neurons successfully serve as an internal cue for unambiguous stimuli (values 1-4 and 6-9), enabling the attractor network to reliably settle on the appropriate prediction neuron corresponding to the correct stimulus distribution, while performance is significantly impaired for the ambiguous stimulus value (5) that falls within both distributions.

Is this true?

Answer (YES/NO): YES